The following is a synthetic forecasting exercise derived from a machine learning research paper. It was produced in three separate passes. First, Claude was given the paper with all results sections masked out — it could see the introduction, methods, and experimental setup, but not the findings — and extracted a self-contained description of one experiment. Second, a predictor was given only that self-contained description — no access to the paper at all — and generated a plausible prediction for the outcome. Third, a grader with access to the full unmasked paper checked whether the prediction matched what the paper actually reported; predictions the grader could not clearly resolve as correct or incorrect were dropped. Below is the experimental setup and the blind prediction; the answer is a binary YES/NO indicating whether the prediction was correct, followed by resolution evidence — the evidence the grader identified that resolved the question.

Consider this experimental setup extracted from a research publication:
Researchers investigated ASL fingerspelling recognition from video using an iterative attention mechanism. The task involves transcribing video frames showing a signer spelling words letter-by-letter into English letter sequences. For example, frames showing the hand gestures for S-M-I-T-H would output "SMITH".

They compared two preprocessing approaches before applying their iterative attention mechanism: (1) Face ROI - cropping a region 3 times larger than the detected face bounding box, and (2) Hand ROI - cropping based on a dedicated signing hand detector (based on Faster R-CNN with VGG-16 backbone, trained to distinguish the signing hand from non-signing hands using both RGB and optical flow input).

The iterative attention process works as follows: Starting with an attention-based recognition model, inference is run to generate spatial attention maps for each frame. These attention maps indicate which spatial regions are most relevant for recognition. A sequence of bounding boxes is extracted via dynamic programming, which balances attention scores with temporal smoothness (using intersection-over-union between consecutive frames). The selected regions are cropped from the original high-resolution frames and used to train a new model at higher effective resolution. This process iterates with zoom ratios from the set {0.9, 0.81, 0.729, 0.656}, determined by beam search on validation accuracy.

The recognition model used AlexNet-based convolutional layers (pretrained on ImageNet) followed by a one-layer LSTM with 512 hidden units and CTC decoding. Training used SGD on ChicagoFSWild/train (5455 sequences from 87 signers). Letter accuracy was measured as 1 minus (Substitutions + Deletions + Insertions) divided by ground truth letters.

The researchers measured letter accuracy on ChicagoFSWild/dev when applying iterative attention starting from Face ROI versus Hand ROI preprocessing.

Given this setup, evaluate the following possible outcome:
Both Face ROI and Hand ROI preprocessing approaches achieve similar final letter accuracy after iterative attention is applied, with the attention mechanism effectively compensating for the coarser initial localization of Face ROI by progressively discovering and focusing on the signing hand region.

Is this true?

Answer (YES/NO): YES